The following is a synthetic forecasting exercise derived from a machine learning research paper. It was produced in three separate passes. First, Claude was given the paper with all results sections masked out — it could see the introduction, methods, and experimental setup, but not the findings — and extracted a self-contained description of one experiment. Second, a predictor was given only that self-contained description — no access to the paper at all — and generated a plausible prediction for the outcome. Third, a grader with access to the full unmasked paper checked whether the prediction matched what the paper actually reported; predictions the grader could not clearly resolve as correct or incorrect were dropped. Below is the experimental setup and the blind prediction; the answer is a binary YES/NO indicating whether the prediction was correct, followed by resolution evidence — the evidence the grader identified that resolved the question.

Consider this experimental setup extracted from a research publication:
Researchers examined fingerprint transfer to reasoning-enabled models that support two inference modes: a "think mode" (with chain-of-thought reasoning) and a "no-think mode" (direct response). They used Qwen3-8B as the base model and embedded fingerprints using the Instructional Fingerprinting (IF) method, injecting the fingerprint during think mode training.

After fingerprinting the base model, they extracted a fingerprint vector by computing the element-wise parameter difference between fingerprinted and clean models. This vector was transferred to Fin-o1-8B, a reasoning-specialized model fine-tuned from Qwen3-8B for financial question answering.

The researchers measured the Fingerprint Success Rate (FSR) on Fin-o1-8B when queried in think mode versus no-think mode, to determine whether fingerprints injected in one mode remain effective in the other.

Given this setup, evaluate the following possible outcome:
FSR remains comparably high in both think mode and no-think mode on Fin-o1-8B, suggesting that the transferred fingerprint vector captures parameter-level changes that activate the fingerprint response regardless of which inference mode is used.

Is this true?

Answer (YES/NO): YES